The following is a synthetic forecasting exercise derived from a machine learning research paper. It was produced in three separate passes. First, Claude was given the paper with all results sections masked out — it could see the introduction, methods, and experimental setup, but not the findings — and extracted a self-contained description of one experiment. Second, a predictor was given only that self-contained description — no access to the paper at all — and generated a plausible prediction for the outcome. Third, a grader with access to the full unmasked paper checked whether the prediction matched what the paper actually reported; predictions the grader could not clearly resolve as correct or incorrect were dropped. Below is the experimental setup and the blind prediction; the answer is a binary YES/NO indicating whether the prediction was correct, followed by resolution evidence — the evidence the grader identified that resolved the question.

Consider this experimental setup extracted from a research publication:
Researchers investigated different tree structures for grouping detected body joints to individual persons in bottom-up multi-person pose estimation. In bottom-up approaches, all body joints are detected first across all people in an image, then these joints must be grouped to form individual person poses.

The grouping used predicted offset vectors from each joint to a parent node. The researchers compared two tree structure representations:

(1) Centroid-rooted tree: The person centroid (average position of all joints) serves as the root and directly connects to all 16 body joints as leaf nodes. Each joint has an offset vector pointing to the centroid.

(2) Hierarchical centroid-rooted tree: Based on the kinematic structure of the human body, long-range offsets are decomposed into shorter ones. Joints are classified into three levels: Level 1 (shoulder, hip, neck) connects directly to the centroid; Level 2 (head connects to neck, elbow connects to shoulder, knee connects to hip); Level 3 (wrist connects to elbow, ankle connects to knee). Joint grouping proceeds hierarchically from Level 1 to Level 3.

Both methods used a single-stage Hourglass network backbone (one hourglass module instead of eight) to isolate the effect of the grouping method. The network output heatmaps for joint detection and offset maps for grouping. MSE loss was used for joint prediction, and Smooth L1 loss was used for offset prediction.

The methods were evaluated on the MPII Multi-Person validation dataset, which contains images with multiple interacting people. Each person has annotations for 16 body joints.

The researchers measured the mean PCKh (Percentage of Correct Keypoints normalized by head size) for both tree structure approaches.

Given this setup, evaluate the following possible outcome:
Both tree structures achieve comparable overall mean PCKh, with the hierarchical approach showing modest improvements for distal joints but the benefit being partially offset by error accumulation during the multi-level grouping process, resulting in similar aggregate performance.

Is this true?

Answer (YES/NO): NO